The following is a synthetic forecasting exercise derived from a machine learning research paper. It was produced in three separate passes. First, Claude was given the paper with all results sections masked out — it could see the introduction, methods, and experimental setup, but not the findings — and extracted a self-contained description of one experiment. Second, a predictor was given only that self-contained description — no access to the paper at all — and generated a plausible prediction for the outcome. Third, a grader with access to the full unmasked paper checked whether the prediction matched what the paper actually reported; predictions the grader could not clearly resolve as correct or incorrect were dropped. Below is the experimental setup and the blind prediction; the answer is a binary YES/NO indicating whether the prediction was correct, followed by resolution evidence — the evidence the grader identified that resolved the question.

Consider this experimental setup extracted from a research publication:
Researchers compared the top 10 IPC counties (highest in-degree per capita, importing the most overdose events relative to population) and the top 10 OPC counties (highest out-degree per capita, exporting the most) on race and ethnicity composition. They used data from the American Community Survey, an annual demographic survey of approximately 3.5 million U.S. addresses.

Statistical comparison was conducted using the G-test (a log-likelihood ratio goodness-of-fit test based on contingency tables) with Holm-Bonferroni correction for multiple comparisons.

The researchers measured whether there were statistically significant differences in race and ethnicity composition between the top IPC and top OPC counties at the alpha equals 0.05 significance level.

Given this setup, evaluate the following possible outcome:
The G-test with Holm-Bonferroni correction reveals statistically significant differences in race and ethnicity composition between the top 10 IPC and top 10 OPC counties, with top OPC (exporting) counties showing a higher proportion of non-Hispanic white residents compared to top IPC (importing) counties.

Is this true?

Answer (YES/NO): NO